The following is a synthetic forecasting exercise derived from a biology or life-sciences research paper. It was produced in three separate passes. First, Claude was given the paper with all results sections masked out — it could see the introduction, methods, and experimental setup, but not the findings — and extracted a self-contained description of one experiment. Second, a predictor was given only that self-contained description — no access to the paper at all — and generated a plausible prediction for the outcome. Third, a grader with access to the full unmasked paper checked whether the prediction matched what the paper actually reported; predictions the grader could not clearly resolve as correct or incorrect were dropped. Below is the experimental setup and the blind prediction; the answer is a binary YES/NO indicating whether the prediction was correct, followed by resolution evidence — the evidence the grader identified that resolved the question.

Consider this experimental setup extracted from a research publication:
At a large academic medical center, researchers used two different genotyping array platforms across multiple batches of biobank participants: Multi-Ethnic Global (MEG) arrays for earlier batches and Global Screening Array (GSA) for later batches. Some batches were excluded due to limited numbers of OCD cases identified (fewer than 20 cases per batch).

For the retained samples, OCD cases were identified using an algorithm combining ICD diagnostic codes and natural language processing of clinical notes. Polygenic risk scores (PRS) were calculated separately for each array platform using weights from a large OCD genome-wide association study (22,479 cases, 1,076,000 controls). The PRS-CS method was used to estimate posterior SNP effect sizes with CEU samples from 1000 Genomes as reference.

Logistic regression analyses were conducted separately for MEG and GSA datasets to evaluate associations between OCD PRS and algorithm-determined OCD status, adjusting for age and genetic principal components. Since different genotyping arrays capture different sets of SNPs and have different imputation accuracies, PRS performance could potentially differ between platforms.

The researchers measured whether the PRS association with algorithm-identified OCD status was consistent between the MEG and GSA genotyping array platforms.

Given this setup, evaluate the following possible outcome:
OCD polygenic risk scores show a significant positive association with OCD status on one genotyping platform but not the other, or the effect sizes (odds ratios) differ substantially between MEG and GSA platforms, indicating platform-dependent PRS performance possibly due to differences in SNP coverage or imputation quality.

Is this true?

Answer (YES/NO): NO